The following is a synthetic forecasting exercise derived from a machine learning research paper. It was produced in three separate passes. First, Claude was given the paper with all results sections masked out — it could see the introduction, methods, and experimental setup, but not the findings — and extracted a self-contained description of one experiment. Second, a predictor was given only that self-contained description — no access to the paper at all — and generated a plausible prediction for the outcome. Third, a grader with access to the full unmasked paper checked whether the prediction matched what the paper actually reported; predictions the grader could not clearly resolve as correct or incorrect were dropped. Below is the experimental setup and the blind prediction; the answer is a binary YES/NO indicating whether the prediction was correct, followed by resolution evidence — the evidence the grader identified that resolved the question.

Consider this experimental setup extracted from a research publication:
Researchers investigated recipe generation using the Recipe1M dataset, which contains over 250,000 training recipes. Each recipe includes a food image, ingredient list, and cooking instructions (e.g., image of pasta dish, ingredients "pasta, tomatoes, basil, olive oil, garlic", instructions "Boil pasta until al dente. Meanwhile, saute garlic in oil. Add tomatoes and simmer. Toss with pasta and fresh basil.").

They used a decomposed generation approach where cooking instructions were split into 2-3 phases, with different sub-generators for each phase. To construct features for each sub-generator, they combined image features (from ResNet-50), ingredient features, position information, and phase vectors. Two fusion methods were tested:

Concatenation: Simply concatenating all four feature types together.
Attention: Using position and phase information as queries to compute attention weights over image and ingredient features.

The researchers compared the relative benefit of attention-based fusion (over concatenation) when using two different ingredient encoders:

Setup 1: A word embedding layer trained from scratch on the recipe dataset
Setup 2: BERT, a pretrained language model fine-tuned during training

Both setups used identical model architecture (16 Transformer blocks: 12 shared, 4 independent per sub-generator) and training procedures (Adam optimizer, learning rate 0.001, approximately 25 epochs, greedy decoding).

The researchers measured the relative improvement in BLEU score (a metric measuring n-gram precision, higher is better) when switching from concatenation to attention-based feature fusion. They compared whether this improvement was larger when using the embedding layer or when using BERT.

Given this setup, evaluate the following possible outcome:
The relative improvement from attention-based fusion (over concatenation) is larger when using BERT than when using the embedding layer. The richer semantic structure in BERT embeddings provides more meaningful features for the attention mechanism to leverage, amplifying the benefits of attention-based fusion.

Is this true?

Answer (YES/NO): YES